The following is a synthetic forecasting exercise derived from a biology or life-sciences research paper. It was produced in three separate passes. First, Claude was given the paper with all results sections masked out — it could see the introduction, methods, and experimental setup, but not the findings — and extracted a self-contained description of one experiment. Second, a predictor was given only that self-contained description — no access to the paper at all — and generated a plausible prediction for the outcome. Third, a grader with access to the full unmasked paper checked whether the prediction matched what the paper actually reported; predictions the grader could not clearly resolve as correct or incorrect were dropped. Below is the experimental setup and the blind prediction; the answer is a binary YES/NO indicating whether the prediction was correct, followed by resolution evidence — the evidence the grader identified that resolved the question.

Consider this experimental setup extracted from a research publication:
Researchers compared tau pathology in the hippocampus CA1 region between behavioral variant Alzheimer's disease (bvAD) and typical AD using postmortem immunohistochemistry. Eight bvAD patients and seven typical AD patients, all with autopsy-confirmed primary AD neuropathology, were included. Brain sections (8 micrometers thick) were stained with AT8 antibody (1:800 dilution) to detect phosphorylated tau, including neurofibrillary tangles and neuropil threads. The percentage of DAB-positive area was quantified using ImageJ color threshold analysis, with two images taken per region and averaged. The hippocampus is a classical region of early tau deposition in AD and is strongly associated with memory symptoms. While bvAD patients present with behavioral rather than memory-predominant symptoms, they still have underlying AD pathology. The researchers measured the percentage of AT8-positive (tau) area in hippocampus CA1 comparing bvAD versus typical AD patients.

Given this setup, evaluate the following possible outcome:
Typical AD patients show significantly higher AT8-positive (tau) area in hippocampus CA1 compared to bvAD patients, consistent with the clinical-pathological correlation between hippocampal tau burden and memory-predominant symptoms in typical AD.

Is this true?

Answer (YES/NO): NO